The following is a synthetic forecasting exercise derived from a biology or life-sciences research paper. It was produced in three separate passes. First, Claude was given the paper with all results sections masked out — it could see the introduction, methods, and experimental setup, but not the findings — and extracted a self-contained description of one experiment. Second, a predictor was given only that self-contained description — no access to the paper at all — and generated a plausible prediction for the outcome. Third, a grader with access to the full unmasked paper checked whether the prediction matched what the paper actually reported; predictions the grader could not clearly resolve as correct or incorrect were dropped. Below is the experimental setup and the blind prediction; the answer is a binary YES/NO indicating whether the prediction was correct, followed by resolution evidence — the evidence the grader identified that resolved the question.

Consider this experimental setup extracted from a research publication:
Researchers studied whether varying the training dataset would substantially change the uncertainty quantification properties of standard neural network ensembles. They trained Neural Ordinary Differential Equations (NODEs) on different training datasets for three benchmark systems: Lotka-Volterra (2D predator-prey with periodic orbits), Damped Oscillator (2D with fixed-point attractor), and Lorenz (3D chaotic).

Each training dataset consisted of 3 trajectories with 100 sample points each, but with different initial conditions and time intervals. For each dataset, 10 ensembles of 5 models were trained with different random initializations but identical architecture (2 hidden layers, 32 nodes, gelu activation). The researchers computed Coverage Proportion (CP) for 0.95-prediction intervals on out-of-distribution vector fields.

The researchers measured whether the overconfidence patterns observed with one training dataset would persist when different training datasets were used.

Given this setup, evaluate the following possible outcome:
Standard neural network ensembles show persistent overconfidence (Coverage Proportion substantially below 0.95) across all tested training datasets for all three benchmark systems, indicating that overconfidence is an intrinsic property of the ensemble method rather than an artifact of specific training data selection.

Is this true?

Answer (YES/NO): NO